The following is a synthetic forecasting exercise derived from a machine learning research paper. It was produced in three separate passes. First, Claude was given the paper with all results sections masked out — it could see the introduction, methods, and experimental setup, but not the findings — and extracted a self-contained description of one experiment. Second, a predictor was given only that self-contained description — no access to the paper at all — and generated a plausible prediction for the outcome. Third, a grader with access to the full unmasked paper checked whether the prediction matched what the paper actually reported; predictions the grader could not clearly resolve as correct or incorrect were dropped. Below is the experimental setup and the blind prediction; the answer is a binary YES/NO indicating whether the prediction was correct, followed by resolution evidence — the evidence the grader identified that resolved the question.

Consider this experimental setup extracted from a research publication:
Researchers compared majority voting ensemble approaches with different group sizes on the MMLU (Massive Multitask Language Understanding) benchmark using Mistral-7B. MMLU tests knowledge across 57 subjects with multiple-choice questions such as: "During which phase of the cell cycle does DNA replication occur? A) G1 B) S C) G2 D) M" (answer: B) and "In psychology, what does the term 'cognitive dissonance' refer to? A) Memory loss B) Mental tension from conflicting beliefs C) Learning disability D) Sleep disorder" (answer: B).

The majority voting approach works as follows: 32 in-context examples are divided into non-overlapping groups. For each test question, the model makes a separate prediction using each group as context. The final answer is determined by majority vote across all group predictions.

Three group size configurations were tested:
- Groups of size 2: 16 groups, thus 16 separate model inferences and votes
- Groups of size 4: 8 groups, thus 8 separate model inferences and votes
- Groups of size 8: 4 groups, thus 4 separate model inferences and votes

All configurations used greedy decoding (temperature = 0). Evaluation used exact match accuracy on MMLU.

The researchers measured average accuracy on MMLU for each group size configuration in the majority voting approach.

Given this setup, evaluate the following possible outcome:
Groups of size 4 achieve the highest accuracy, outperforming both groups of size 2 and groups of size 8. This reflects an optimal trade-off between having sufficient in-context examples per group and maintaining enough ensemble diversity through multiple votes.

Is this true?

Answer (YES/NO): NO